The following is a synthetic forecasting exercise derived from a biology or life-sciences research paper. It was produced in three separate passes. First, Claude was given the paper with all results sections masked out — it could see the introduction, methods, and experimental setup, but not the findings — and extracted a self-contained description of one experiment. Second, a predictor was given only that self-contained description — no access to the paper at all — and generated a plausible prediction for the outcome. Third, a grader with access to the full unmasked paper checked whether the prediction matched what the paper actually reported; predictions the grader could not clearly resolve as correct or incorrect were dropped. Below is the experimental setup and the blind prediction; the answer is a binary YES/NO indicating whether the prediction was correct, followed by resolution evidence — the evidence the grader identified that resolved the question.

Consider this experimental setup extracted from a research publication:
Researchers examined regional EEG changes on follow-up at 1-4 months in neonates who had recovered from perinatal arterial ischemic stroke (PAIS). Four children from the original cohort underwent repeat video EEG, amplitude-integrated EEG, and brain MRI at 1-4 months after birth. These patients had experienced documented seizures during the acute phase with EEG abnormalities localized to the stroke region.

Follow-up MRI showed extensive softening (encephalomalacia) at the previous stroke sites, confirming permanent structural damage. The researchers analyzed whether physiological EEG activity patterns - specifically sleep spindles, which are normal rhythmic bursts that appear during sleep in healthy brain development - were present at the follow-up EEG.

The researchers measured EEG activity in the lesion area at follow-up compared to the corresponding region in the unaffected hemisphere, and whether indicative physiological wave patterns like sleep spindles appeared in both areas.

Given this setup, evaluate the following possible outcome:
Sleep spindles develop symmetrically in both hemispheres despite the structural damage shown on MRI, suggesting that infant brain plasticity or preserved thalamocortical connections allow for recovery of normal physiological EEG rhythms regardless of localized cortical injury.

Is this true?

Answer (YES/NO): NO